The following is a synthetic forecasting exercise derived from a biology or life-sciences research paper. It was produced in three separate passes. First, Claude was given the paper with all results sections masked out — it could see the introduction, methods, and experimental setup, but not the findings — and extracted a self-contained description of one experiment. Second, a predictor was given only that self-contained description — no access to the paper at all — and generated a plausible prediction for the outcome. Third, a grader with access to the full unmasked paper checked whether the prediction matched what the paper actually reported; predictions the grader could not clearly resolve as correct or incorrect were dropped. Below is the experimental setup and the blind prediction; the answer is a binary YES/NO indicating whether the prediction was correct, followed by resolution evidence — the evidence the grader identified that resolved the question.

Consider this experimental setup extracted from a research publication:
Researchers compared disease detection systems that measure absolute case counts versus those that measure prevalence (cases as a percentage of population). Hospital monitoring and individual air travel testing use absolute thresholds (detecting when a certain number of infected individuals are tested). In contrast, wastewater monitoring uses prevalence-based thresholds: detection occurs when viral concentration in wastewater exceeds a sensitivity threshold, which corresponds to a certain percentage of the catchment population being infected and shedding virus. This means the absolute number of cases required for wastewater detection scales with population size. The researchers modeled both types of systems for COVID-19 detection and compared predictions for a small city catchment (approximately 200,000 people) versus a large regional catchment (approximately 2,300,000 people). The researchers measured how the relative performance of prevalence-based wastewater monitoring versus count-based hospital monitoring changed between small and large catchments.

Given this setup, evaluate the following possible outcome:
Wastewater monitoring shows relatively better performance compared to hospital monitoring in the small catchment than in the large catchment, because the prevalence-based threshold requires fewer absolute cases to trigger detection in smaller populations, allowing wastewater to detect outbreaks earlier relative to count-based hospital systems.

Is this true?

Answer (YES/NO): YES